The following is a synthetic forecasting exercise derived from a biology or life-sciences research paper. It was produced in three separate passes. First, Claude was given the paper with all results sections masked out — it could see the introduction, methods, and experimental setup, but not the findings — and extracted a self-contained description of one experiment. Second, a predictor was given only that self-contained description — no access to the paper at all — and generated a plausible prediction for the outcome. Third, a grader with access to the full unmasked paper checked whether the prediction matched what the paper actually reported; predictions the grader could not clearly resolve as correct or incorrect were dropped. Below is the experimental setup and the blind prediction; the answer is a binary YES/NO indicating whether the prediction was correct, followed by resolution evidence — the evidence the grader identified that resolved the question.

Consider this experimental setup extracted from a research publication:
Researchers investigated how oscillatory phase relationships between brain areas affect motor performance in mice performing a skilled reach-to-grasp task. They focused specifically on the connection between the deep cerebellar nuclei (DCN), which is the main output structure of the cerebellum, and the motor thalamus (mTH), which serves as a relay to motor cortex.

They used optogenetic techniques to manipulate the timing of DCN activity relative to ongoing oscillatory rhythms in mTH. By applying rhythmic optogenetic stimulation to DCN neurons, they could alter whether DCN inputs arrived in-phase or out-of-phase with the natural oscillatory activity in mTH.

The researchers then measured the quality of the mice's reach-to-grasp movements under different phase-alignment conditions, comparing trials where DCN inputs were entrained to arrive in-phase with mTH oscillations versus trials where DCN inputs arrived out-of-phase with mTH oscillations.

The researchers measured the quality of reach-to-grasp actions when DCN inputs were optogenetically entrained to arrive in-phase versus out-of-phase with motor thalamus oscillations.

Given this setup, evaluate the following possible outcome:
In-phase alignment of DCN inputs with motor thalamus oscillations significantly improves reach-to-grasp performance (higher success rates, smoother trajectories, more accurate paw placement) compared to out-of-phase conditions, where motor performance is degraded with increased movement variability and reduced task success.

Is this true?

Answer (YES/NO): YES